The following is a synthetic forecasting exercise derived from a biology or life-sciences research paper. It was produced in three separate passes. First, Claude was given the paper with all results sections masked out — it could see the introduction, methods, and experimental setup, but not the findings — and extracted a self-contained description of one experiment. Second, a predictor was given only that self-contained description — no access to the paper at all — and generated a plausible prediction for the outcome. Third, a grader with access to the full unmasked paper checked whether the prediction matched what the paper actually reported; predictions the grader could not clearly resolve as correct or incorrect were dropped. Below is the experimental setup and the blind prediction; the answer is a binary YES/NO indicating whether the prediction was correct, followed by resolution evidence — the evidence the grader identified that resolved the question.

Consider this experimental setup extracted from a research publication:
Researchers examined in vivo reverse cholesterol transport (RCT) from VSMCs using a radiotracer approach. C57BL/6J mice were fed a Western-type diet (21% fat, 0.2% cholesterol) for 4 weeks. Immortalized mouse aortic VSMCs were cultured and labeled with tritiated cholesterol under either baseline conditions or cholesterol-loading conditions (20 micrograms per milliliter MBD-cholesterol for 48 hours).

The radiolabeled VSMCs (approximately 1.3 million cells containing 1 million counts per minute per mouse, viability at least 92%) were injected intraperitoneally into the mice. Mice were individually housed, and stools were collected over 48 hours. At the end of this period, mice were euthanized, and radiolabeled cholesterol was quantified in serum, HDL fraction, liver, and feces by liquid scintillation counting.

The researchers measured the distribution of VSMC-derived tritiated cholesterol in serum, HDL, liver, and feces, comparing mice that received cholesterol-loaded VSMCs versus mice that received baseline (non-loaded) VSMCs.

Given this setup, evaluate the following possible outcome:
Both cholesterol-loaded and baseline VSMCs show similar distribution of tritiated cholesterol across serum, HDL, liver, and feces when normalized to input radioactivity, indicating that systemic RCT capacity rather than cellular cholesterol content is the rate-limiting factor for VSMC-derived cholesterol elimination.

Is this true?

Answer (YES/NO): NO